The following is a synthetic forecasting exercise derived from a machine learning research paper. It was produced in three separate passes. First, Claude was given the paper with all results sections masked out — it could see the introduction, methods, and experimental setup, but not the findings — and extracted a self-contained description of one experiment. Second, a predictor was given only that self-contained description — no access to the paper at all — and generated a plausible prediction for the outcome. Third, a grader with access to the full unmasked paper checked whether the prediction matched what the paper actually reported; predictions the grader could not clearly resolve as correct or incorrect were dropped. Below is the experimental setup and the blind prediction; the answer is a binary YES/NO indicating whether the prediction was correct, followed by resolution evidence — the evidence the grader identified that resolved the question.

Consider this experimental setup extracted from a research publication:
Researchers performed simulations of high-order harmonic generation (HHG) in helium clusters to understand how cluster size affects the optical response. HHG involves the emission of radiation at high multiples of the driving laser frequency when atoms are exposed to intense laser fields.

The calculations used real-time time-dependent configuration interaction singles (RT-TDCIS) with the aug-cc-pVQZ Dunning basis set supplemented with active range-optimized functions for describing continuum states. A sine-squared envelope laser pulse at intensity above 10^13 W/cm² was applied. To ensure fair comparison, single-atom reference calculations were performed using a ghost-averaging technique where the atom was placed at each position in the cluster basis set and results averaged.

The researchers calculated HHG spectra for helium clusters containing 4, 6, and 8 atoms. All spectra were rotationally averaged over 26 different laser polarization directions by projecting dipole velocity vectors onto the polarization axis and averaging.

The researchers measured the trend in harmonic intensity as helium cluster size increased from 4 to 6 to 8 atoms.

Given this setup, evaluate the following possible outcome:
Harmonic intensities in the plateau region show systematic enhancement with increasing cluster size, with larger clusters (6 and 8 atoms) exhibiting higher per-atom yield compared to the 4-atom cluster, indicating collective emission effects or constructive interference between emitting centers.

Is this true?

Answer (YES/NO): YES